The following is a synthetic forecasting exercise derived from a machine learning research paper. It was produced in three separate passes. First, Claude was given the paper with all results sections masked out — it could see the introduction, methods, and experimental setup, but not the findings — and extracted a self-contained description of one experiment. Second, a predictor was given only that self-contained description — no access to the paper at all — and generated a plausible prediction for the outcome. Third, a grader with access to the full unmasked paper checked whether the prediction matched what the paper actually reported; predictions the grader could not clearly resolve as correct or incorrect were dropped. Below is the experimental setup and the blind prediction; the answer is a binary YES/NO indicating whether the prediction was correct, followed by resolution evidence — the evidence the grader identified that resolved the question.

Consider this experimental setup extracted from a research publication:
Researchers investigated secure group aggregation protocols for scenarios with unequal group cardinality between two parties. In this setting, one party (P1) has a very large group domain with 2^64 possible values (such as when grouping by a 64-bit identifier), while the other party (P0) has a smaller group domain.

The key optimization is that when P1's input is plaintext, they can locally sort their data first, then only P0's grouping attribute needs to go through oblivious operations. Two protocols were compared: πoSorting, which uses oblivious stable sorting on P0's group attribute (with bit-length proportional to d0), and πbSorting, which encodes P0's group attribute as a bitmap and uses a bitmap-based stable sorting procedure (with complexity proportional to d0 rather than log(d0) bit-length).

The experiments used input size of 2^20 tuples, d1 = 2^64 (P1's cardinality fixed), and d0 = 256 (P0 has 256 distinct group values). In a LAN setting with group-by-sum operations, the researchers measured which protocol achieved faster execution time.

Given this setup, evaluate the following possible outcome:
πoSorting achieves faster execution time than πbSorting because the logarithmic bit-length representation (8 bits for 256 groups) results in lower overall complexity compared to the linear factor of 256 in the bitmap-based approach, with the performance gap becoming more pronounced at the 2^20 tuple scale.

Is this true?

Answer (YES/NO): NO